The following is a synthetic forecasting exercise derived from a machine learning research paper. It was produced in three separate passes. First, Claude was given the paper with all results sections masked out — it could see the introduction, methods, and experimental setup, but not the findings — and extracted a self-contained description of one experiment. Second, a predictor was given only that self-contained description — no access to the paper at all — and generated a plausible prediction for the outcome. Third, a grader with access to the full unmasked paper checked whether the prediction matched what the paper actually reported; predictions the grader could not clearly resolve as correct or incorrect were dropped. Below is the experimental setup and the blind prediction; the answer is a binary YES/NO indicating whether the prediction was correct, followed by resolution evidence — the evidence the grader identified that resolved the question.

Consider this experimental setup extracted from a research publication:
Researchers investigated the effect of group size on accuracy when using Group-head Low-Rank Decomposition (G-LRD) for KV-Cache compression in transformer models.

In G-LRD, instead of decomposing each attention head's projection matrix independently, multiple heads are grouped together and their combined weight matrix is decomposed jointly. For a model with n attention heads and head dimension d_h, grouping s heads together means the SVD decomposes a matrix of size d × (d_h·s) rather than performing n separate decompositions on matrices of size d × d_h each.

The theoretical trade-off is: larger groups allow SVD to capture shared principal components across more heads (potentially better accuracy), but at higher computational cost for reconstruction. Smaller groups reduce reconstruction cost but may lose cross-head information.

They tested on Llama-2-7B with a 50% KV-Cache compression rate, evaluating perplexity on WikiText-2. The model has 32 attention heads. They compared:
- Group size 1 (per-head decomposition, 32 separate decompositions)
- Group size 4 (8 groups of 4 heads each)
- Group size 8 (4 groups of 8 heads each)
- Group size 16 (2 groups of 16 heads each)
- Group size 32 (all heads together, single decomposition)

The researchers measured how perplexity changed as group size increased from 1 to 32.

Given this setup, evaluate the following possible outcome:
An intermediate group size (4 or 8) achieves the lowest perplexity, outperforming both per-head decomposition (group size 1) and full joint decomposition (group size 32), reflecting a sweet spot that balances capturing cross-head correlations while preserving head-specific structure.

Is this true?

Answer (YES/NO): NO